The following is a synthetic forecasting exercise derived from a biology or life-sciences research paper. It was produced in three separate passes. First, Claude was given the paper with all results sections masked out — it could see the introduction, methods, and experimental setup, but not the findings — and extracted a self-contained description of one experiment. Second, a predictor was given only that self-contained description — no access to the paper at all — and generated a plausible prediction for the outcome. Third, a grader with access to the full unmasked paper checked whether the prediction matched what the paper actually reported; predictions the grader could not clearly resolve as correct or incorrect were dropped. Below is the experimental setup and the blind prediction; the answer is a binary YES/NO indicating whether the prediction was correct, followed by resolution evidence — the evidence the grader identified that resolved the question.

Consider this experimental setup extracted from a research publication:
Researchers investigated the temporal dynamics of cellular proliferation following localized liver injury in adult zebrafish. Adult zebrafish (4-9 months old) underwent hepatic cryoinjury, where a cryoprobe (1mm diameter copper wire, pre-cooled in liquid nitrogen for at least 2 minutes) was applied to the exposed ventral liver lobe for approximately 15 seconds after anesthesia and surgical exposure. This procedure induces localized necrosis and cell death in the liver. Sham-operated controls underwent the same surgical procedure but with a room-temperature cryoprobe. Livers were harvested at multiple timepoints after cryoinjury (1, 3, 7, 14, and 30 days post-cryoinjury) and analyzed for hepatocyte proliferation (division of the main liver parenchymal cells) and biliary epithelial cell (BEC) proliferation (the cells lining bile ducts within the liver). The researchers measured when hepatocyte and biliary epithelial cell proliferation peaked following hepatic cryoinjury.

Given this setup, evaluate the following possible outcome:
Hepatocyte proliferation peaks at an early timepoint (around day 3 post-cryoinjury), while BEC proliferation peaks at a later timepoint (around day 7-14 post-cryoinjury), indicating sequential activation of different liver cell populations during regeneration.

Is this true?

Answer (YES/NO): NO